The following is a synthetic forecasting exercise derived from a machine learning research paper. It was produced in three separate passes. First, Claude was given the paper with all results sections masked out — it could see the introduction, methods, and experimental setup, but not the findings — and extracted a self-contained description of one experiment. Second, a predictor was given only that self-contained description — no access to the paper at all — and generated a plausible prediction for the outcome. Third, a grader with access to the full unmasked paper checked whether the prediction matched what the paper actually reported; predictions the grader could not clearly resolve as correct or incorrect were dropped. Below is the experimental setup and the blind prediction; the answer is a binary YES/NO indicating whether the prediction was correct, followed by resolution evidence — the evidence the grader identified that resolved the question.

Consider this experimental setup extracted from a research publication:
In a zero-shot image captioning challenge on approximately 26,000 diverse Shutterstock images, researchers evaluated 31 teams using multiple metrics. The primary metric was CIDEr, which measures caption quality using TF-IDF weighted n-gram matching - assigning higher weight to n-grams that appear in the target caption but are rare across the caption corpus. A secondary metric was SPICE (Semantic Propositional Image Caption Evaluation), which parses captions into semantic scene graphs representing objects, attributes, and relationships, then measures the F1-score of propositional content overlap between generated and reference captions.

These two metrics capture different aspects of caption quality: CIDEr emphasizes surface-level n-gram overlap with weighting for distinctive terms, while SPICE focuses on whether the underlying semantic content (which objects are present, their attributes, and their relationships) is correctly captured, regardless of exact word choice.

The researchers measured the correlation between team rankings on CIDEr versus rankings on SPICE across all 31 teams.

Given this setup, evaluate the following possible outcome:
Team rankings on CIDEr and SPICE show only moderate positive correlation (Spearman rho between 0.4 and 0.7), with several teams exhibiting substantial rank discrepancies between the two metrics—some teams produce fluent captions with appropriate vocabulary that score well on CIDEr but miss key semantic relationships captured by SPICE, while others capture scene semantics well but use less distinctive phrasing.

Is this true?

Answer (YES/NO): NO